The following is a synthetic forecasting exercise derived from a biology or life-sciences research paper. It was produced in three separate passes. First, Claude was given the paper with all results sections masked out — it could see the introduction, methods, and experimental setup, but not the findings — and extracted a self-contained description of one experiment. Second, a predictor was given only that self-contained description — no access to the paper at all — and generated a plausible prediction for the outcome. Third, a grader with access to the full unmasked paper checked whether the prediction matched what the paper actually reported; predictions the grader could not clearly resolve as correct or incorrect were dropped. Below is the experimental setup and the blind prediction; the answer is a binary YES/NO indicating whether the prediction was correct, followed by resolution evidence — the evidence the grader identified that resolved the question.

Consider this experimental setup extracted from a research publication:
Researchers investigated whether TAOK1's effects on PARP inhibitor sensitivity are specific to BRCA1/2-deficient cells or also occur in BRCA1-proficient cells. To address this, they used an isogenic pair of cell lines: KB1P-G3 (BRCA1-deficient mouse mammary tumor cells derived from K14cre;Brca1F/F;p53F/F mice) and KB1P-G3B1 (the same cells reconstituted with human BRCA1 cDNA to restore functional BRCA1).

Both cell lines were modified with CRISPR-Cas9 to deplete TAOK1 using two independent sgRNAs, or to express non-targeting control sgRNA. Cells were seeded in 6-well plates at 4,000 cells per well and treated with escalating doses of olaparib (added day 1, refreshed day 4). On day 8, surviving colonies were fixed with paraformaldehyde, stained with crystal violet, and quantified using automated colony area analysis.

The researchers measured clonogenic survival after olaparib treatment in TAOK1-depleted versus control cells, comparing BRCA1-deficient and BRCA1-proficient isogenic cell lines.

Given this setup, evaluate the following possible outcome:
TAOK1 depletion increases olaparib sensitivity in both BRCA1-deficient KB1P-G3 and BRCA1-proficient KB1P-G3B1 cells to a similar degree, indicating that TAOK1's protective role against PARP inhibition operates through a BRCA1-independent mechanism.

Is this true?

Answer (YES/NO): NO